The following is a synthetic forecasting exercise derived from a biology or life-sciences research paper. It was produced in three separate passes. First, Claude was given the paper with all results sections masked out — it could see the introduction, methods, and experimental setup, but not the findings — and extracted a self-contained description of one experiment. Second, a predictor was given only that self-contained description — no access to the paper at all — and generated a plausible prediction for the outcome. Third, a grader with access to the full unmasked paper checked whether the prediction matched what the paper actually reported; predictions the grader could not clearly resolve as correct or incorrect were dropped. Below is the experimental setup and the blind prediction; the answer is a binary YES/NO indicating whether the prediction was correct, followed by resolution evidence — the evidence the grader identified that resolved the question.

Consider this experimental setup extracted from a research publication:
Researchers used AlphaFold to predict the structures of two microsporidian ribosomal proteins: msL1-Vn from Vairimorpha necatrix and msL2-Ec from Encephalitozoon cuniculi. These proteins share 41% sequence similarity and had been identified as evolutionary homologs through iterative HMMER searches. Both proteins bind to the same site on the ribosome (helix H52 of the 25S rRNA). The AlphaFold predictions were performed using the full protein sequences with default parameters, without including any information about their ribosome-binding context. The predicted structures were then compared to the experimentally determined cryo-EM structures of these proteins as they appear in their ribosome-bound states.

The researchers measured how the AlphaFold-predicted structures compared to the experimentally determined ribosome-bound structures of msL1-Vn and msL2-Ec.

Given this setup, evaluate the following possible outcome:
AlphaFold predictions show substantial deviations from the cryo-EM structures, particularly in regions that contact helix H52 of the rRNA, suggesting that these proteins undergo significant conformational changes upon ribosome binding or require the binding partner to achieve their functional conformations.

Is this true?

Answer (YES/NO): YES